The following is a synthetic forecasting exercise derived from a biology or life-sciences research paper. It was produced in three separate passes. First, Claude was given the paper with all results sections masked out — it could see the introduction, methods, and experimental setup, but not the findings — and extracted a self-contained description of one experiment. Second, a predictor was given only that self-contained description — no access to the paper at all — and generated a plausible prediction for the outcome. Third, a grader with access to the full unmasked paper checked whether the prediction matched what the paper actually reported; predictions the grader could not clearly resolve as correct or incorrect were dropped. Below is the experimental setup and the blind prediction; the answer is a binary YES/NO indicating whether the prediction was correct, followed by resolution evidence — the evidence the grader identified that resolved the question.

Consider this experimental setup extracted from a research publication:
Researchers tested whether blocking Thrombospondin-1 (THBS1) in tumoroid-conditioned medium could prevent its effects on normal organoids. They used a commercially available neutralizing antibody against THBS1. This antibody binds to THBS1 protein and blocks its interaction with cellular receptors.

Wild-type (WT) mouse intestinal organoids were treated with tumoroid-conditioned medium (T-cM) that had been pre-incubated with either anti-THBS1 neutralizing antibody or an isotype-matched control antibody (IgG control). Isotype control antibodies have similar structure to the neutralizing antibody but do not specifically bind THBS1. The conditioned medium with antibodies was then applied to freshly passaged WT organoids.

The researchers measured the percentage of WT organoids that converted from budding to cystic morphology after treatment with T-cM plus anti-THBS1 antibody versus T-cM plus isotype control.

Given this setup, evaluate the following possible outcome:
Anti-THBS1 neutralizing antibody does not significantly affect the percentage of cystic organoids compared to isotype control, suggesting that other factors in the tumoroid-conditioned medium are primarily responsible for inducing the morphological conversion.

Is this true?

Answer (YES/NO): NO